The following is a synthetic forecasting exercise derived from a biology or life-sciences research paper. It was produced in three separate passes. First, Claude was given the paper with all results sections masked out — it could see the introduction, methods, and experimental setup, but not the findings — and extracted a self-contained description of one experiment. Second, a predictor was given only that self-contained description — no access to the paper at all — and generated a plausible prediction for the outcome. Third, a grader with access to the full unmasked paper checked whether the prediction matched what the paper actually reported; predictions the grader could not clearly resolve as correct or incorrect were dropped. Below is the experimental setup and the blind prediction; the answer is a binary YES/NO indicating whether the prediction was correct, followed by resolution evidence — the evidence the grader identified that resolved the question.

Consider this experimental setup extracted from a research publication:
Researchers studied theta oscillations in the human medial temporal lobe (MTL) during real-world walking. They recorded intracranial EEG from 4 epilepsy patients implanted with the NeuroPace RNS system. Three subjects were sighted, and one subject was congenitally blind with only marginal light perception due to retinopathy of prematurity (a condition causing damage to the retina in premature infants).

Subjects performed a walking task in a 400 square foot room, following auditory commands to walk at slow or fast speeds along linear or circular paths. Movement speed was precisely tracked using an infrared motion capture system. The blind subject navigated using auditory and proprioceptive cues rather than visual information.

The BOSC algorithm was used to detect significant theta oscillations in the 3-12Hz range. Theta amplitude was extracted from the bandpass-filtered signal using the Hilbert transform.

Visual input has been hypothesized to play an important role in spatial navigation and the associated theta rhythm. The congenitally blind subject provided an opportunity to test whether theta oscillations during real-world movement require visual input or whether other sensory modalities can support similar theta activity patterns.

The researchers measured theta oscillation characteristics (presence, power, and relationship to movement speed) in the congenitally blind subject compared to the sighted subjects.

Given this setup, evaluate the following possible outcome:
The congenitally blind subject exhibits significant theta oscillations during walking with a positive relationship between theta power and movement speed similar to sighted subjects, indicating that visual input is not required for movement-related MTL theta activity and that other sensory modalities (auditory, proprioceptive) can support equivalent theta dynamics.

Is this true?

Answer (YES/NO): NO